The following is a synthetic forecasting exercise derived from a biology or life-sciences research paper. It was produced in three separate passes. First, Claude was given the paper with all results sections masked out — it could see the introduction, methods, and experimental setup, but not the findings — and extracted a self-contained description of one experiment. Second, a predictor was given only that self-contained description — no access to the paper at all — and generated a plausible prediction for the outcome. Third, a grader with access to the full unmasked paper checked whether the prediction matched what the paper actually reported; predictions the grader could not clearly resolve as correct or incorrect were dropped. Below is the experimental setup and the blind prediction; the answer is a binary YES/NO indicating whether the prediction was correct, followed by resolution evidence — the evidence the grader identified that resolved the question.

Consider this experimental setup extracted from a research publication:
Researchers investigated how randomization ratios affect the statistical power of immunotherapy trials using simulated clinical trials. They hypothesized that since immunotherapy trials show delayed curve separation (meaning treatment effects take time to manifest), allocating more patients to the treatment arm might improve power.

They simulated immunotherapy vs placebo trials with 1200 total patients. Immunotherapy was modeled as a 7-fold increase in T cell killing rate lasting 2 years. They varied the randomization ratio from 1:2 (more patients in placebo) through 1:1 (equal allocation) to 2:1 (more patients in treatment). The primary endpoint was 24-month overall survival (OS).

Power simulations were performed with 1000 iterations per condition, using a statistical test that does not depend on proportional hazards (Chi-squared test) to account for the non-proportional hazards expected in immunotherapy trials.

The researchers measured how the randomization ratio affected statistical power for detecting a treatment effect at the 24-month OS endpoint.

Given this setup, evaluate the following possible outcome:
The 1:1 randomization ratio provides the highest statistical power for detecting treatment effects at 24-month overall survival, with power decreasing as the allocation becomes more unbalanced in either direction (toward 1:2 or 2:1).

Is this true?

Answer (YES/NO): NO